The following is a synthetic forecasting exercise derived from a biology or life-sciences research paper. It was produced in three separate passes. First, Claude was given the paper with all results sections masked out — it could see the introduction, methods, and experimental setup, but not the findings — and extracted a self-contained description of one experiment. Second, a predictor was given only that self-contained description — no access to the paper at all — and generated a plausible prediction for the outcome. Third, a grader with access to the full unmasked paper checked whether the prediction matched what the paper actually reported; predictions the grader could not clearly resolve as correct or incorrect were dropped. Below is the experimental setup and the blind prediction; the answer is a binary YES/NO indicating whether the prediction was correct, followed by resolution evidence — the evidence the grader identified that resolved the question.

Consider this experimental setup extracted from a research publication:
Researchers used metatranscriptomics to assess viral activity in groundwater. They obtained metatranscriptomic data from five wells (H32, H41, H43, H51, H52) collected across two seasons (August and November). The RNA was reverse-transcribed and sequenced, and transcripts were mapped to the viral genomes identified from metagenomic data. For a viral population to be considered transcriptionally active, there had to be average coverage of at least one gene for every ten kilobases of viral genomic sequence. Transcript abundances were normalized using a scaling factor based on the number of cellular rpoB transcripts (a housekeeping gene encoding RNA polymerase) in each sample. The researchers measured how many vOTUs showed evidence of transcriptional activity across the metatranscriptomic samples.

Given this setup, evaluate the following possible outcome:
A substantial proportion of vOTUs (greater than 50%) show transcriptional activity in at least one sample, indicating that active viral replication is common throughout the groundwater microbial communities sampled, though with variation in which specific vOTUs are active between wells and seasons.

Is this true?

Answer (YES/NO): NO